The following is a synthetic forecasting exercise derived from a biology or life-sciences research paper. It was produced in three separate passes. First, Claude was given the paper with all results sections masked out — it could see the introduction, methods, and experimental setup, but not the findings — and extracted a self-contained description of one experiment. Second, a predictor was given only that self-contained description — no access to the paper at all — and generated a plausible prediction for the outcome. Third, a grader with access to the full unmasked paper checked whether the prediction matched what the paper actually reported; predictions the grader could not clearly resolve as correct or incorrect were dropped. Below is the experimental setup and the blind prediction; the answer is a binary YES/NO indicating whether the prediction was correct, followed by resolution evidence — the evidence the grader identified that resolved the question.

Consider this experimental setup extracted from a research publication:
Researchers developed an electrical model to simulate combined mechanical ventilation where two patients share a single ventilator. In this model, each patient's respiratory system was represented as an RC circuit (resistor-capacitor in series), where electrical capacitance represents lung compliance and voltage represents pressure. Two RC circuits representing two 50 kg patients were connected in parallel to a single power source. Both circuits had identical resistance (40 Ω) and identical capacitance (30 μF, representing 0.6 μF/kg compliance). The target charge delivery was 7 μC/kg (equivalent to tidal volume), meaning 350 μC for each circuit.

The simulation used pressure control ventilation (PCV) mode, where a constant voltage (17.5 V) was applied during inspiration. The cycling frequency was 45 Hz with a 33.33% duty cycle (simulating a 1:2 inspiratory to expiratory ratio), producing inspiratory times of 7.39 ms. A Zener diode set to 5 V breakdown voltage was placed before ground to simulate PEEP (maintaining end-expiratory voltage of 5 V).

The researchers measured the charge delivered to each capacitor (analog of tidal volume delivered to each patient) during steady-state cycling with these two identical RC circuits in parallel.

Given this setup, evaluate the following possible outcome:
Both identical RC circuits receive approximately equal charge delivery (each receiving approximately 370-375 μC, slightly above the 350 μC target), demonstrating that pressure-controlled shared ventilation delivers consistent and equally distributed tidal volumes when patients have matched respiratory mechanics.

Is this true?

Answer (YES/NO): NO